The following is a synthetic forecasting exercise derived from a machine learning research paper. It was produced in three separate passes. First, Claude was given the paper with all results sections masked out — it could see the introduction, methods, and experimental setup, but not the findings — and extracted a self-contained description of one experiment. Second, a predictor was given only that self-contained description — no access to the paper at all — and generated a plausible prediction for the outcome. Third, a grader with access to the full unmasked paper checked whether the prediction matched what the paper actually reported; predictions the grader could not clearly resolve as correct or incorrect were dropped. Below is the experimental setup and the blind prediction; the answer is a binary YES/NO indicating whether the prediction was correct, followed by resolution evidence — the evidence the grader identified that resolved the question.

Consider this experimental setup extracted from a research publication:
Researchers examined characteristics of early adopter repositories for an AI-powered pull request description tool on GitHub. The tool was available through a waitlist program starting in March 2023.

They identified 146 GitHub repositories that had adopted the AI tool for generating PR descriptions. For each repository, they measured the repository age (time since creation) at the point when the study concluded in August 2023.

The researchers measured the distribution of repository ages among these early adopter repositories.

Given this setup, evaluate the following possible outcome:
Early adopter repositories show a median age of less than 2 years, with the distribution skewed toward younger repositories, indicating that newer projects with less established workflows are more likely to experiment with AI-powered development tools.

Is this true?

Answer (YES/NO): NO